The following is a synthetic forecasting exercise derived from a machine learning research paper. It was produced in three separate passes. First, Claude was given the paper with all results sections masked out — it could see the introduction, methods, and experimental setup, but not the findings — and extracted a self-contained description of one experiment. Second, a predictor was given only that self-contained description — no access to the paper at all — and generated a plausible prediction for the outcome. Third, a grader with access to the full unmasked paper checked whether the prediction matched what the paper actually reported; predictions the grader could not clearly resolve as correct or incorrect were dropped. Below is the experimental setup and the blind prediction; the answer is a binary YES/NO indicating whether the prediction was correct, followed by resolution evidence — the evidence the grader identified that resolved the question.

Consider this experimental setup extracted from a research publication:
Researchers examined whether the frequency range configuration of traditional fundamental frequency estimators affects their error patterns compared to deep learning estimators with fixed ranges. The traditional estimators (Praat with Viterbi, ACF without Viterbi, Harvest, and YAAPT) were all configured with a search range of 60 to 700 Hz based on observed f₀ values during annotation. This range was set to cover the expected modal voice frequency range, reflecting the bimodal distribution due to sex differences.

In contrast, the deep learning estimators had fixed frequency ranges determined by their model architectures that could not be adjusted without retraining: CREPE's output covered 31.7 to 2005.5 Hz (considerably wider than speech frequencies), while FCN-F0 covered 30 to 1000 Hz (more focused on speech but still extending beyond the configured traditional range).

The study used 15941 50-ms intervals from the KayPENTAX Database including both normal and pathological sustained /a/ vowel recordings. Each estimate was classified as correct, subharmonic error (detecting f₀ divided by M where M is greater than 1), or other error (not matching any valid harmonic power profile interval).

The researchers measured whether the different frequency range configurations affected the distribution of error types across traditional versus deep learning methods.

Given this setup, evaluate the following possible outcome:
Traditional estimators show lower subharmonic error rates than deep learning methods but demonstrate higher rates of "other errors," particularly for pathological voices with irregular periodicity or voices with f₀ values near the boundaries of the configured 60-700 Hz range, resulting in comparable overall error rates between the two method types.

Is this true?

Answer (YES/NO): NO